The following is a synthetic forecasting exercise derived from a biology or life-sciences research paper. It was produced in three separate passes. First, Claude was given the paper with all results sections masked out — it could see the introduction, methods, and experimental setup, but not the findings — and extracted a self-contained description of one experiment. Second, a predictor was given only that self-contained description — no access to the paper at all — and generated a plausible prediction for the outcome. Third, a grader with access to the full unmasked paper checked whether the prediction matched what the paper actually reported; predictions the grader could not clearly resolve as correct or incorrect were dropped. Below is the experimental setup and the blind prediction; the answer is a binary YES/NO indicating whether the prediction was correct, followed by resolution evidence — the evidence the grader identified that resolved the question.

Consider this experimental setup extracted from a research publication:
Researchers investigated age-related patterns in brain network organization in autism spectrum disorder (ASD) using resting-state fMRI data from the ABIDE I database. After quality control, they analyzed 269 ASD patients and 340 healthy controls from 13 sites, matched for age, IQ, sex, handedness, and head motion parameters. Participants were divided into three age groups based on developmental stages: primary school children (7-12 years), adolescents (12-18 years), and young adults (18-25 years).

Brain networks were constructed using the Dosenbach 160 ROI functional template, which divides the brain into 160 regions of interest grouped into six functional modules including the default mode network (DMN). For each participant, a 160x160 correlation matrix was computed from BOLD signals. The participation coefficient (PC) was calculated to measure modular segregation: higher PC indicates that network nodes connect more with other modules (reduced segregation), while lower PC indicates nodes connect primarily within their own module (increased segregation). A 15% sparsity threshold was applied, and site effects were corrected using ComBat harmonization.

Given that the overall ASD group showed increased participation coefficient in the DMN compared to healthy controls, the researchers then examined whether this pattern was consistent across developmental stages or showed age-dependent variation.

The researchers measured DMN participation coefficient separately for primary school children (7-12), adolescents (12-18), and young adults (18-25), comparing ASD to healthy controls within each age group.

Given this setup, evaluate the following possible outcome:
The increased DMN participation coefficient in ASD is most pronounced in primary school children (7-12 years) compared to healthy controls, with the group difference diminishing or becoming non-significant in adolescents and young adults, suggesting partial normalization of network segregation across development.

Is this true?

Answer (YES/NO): NO